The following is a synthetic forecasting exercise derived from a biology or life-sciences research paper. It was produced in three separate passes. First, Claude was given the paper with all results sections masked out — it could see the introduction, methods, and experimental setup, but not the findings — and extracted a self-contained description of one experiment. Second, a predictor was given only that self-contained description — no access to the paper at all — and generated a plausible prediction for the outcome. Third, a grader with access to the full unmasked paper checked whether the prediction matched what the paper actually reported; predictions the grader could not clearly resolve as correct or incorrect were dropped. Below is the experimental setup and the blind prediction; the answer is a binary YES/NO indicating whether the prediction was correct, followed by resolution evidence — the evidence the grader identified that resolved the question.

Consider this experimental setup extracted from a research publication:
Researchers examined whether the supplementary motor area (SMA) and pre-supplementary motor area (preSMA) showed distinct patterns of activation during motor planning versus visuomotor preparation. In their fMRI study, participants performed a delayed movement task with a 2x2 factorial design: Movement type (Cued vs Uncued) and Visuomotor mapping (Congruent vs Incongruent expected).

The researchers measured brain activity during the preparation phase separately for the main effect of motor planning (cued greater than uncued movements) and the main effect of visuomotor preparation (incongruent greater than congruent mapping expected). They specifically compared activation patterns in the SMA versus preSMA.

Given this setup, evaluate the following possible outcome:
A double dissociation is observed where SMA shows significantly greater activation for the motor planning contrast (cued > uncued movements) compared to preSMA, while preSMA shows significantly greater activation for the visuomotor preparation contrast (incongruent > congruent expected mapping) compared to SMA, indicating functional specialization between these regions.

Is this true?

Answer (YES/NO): NO